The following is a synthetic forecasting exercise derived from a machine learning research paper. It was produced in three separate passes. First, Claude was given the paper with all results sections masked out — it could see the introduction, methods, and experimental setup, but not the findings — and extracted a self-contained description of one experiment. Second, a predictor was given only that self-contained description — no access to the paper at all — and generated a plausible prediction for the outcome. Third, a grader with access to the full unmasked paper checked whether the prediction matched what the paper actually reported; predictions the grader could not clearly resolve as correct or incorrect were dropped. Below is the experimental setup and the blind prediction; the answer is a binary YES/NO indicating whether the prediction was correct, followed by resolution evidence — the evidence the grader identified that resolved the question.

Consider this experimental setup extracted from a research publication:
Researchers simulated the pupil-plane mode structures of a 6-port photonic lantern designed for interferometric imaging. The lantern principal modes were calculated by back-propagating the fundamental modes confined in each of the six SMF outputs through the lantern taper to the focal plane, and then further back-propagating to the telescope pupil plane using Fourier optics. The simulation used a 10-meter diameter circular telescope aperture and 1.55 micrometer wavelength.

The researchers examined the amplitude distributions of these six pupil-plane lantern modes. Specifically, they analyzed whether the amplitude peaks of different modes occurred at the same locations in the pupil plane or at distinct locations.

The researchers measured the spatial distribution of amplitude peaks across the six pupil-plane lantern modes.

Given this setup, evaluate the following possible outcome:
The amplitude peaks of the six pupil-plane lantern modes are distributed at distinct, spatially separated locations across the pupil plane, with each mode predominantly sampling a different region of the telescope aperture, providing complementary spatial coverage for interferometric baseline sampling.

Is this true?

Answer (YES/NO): YES